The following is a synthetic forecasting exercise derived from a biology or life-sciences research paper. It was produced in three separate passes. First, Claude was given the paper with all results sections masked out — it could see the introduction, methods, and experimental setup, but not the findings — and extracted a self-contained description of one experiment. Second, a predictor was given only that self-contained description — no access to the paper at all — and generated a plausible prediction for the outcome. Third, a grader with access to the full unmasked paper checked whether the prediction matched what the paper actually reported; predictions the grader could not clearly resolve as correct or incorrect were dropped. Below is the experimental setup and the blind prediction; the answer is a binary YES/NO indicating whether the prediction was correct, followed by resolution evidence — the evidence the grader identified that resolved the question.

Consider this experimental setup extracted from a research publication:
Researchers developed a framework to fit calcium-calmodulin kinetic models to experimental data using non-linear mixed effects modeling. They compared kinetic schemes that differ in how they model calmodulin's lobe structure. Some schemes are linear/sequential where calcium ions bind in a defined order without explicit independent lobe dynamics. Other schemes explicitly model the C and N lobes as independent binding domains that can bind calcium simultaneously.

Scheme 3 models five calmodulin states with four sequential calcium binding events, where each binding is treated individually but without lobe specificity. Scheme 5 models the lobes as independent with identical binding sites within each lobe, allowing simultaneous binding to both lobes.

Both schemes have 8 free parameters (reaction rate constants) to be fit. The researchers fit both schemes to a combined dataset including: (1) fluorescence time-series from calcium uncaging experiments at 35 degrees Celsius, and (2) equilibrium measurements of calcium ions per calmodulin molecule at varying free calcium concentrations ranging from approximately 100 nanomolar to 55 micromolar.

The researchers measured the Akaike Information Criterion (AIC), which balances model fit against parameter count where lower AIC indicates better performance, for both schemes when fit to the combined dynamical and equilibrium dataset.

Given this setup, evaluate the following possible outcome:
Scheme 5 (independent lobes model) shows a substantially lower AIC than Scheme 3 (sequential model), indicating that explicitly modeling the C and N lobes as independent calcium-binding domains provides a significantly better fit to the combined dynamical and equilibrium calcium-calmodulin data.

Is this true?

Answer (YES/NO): YES